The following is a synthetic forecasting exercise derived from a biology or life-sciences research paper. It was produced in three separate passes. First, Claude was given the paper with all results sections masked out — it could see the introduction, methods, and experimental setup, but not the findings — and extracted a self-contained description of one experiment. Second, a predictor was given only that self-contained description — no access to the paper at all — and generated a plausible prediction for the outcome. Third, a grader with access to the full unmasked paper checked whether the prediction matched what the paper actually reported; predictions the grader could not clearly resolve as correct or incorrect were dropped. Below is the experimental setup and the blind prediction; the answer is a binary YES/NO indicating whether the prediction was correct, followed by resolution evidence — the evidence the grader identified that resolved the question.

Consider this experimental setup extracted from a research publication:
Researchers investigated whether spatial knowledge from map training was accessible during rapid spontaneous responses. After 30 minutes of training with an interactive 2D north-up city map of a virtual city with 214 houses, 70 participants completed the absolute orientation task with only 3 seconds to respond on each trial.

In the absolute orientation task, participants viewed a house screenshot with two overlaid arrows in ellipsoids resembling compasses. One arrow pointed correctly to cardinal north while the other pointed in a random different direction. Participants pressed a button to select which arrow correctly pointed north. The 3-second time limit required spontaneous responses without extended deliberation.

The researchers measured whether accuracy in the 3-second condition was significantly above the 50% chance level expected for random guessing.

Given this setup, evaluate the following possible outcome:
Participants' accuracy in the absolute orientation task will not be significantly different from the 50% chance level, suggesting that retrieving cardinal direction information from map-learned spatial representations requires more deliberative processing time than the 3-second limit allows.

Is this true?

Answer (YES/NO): YES